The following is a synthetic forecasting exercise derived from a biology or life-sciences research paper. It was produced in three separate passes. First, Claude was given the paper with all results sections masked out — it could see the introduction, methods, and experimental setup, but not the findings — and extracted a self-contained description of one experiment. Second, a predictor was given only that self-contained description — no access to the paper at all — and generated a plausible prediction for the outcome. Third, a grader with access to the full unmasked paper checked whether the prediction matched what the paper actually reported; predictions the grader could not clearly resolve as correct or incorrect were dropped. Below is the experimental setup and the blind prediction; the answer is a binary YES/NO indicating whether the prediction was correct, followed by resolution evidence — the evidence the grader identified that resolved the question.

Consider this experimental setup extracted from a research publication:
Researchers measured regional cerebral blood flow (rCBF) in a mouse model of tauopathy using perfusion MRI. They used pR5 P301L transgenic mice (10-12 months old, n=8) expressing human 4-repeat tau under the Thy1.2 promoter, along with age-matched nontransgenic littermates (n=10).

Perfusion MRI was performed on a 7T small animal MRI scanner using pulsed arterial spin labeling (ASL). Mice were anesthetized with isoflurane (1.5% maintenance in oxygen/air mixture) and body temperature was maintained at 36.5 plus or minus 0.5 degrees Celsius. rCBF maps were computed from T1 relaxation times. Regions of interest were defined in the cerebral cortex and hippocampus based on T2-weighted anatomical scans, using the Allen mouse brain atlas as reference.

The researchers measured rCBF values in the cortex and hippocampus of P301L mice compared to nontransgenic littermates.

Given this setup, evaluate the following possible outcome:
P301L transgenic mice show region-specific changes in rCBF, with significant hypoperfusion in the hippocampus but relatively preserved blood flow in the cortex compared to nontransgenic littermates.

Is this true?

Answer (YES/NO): NO